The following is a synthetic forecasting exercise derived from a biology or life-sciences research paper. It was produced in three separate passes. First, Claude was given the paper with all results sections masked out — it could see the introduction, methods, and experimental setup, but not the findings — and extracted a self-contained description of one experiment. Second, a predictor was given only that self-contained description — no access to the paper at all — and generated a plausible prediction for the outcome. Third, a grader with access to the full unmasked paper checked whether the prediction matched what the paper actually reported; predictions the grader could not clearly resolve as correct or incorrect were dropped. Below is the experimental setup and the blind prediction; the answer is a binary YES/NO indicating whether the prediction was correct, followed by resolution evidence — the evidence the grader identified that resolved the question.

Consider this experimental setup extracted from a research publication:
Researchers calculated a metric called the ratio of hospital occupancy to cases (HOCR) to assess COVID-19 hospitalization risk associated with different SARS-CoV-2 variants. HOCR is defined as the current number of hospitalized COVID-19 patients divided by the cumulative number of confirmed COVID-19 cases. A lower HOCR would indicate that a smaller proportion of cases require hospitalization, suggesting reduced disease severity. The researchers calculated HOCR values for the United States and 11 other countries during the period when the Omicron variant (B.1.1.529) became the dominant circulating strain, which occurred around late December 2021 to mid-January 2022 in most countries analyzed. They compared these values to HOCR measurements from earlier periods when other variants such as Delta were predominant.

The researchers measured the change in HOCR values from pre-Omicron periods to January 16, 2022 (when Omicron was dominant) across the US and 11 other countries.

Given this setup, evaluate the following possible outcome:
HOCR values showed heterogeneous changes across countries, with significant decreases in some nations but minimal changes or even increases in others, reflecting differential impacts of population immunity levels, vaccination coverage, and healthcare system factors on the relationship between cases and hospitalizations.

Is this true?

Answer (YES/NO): NO